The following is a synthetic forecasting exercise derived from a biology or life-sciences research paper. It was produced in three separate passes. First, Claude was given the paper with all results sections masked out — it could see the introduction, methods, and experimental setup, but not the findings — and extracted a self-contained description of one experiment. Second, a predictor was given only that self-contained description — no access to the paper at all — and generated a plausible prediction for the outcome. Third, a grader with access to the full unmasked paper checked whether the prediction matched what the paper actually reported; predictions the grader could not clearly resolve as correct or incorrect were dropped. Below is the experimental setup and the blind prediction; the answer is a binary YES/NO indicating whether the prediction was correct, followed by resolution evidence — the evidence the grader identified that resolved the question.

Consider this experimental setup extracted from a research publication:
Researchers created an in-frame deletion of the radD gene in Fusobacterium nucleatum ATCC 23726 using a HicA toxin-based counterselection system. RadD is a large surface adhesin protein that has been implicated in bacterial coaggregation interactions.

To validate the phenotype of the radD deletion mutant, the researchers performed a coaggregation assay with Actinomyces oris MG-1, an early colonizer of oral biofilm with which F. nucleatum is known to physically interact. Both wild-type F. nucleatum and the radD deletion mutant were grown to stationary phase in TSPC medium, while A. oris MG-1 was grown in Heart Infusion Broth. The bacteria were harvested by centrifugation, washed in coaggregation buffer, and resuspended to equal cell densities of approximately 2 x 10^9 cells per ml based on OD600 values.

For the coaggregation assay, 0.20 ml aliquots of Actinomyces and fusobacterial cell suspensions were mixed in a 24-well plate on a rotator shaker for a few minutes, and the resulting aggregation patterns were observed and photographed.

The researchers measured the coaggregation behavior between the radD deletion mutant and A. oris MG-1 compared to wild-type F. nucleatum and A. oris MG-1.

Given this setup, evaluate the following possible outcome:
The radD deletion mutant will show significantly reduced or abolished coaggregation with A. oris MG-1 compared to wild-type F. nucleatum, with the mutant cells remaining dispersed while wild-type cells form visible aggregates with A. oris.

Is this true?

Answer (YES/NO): YES